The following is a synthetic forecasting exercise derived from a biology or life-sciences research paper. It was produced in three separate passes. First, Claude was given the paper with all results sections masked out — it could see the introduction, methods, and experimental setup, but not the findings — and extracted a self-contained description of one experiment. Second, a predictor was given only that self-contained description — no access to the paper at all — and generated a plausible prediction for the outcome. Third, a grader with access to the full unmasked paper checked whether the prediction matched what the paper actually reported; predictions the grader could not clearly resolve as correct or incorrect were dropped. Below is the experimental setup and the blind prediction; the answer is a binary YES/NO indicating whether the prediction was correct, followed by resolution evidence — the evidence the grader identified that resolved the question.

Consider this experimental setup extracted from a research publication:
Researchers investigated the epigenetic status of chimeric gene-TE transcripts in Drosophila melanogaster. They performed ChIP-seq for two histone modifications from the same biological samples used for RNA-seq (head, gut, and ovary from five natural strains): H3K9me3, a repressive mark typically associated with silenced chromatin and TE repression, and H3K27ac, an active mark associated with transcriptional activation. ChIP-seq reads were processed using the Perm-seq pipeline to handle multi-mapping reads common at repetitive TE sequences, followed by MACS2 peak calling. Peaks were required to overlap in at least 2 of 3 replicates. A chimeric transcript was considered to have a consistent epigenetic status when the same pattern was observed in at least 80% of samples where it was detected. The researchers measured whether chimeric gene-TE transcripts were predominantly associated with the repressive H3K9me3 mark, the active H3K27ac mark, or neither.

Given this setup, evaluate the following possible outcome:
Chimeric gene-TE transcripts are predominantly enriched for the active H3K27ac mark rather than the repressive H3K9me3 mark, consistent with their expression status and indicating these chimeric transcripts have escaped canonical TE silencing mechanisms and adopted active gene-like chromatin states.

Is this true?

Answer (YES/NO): NO